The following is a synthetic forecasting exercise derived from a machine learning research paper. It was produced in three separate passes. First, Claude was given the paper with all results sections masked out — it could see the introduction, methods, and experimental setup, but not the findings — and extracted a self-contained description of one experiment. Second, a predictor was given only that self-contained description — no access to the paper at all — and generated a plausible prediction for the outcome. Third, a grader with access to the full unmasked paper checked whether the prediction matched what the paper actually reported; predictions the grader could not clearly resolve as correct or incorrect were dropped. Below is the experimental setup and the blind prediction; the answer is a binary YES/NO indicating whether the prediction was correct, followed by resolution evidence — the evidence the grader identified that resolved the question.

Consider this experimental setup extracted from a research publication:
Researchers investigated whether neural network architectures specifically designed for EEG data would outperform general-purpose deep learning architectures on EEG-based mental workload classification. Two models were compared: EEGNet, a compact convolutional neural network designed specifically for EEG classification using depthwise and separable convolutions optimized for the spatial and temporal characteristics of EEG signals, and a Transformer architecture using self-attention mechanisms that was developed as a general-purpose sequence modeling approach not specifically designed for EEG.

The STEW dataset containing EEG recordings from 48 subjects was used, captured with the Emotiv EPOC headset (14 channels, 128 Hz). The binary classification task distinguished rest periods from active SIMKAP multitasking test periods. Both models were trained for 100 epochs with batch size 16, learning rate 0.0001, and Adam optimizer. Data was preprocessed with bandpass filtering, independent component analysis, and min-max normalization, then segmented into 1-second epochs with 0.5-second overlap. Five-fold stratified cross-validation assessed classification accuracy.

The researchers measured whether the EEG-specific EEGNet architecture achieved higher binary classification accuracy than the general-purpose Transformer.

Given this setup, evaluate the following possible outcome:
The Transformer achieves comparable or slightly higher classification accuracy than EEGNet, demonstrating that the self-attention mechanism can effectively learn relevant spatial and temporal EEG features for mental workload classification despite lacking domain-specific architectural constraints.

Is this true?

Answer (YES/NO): NO